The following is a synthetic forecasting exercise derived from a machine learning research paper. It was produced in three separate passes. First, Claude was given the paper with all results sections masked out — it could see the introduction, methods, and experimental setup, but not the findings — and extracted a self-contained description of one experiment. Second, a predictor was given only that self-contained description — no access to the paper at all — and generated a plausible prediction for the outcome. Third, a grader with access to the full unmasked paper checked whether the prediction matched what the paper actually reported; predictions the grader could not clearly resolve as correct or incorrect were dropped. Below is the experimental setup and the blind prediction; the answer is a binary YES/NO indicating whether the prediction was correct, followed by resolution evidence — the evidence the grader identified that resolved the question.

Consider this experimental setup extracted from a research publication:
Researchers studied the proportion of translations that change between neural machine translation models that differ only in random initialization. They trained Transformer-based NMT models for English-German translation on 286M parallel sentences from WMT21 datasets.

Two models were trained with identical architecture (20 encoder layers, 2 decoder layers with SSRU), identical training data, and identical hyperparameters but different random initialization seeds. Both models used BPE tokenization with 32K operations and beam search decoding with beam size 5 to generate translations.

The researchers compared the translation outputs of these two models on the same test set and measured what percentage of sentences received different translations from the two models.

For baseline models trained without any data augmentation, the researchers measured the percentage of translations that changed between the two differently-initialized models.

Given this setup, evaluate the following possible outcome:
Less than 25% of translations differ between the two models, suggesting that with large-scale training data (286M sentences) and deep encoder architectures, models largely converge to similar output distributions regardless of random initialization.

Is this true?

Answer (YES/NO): NO